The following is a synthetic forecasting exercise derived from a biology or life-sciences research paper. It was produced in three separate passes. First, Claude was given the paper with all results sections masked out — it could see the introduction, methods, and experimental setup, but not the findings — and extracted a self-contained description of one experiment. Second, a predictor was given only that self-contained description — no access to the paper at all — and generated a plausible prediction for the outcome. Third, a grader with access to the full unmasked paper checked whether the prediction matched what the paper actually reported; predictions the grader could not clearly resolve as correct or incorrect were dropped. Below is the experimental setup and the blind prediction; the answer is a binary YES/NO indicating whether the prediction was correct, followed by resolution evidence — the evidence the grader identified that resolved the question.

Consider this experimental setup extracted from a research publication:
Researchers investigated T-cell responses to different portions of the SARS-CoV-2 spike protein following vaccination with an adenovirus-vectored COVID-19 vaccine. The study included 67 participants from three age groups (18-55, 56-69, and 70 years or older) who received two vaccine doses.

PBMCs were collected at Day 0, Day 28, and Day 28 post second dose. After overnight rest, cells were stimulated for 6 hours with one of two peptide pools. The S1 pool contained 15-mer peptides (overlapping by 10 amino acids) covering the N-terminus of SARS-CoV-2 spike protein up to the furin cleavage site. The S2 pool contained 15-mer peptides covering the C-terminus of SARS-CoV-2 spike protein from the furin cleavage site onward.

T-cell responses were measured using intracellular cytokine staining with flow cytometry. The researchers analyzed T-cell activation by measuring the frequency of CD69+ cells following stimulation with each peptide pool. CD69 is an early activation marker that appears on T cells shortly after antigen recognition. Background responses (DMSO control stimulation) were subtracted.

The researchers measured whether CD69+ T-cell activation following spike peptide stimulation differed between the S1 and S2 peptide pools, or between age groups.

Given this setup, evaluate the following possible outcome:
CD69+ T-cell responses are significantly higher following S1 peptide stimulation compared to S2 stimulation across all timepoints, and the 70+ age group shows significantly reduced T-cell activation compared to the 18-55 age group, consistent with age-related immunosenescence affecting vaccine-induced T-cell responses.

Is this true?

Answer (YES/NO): NO